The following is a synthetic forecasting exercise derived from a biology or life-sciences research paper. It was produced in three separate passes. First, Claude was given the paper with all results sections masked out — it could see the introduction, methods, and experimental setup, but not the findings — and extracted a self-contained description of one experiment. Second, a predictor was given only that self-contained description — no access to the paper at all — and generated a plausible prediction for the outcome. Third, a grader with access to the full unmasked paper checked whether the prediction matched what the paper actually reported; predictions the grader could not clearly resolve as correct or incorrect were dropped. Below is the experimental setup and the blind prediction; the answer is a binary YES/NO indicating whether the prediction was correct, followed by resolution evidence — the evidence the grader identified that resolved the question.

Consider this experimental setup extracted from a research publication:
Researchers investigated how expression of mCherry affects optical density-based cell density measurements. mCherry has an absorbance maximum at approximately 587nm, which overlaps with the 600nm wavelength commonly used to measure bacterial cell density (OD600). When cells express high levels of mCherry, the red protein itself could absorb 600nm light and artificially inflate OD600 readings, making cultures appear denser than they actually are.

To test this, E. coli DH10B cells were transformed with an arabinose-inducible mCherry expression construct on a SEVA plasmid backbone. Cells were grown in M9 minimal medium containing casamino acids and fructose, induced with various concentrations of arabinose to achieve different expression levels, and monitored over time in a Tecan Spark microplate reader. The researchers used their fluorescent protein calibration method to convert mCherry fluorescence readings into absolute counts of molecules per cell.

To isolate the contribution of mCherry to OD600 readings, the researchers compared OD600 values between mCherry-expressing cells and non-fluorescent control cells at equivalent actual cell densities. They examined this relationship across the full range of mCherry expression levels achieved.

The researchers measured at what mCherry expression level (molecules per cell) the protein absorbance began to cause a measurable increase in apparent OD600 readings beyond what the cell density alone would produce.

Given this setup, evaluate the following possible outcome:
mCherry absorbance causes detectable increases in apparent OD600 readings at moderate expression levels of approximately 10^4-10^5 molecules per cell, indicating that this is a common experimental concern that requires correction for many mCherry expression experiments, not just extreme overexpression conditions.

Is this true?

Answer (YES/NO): NO